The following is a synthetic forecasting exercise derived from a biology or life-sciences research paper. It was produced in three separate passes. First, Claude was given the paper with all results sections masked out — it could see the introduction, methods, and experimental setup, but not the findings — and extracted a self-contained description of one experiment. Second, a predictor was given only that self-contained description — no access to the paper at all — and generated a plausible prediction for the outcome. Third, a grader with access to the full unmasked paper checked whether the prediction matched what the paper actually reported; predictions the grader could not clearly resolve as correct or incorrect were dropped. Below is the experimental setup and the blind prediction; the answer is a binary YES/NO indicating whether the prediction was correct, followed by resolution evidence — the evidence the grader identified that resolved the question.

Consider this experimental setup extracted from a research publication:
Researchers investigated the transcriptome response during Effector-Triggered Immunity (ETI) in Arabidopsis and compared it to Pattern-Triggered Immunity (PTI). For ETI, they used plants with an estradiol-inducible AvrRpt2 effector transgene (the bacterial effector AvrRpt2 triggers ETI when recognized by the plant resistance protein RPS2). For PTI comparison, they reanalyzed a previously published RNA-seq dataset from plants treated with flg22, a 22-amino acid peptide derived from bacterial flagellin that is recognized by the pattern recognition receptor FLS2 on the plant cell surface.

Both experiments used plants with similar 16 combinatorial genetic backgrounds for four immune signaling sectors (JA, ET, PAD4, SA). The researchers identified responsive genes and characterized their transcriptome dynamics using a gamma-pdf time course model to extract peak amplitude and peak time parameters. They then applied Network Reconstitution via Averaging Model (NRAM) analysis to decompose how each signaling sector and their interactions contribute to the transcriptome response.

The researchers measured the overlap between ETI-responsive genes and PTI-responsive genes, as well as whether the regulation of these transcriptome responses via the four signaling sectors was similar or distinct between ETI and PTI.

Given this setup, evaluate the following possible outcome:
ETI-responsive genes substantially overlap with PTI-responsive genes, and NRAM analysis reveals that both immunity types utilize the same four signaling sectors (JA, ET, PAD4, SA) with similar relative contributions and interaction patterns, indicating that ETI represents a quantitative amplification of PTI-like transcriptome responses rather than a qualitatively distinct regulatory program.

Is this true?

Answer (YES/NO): NO